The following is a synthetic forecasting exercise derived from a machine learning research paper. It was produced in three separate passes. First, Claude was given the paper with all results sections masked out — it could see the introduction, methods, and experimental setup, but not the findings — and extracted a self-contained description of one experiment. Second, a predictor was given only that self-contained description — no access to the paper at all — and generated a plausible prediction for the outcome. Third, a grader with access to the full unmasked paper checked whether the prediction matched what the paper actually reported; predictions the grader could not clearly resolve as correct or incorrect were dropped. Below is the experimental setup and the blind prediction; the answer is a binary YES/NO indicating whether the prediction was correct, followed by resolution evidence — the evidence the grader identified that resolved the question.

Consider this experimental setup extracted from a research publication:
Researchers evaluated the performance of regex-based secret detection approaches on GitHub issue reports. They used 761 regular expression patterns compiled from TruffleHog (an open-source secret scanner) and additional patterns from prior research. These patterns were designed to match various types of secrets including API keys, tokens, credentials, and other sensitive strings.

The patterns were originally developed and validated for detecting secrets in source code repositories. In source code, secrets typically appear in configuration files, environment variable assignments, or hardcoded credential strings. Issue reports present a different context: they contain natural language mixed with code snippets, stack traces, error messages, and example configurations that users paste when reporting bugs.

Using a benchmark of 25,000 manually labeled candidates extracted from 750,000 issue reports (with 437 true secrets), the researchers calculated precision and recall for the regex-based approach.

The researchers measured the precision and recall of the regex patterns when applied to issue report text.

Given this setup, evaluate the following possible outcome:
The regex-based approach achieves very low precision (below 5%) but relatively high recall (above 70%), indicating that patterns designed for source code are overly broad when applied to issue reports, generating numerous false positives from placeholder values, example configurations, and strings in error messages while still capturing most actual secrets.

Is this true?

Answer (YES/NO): YES